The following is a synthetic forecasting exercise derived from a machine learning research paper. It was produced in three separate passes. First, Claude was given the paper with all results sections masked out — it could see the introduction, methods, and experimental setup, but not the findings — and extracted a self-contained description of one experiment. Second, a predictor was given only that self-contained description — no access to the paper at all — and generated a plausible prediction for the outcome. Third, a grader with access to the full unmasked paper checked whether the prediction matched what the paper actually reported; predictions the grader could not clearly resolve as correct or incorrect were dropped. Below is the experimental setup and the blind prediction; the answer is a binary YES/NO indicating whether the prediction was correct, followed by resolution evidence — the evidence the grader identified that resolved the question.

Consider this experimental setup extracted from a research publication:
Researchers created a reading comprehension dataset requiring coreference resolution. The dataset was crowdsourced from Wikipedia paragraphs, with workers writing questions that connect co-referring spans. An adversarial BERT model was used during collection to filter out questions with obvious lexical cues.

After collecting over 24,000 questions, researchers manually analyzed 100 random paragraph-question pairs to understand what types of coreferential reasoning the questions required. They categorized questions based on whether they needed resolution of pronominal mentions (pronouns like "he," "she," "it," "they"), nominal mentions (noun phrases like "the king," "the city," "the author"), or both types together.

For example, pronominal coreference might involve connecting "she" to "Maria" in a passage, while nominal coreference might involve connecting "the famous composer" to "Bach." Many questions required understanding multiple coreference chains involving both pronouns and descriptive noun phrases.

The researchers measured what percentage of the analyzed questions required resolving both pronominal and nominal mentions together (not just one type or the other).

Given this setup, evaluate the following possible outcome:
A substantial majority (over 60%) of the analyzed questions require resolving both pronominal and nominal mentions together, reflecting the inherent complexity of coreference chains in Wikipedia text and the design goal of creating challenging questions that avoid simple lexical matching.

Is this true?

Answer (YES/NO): NO